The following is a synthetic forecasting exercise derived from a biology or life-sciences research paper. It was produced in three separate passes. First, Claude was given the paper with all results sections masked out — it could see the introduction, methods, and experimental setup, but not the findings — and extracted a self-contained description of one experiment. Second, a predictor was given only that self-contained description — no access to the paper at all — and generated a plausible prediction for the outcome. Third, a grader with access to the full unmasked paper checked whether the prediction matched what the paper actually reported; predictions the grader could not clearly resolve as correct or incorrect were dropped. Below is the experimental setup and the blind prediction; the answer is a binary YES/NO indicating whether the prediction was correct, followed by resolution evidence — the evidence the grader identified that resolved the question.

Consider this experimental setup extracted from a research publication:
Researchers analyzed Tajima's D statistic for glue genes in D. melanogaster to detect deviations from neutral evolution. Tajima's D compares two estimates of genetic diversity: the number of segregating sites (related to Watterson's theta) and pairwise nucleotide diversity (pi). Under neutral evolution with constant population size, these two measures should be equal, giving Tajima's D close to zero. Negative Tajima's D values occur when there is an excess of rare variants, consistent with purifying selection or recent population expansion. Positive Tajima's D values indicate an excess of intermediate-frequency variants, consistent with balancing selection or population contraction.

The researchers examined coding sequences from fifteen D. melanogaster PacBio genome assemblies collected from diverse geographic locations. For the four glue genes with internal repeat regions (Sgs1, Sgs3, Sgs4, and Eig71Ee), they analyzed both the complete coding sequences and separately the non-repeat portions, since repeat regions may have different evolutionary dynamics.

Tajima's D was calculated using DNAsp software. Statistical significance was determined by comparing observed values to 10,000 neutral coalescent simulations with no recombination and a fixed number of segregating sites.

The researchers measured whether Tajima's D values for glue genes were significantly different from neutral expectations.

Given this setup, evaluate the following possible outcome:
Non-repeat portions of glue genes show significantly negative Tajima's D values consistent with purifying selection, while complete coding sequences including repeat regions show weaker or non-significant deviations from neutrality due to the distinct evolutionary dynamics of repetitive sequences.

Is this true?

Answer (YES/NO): NO